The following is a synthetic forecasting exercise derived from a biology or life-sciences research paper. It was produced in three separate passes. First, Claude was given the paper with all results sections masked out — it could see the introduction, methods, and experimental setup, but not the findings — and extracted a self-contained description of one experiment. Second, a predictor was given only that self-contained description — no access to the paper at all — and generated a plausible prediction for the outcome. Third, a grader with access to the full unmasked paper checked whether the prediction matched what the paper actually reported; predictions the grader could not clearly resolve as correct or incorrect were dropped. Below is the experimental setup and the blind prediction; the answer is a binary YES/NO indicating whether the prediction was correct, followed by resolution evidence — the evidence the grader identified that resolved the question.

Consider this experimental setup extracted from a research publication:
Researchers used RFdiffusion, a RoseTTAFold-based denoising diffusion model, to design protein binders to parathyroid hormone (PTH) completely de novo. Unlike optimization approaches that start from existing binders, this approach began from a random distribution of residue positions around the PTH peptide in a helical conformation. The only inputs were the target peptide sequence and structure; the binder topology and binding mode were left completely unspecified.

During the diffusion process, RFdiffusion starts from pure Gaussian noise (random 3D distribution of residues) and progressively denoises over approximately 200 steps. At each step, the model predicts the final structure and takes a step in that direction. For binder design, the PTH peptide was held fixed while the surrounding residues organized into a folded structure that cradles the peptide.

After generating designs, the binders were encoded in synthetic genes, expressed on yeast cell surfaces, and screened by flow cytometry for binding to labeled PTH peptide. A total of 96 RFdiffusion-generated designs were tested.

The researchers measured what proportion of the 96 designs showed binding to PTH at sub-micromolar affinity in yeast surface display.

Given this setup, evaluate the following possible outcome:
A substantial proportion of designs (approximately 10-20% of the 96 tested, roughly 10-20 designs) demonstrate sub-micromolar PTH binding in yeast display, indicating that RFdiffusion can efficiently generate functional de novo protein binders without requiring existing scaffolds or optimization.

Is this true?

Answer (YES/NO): NO